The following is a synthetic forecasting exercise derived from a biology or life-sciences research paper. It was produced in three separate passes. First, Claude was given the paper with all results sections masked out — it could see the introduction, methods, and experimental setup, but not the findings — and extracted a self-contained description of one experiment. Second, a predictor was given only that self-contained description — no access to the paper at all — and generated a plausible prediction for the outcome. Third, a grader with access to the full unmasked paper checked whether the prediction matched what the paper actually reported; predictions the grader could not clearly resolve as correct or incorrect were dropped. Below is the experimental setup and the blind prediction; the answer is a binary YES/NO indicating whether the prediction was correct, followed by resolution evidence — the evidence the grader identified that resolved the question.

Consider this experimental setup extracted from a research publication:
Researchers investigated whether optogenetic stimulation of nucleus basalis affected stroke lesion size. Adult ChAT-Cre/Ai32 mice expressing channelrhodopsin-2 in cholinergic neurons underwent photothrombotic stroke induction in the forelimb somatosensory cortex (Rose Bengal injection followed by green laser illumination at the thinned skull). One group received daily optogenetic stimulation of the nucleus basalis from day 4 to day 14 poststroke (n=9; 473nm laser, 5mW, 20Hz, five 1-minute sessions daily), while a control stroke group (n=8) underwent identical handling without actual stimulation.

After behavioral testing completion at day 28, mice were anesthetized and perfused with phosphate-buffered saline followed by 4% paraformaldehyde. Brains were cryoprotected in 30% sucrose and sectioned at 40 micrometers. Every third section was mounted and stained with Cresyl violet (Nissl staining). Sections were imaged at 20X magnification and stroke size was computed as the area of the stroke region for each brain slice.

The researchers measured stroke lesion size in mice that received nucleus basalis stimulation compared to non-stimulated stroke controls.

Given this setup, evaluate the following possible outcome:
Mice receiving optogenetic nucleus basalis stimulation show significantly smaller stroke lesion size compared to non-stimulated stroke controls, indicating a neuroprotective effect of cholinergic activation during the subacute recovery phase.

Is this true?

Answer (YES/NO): NO